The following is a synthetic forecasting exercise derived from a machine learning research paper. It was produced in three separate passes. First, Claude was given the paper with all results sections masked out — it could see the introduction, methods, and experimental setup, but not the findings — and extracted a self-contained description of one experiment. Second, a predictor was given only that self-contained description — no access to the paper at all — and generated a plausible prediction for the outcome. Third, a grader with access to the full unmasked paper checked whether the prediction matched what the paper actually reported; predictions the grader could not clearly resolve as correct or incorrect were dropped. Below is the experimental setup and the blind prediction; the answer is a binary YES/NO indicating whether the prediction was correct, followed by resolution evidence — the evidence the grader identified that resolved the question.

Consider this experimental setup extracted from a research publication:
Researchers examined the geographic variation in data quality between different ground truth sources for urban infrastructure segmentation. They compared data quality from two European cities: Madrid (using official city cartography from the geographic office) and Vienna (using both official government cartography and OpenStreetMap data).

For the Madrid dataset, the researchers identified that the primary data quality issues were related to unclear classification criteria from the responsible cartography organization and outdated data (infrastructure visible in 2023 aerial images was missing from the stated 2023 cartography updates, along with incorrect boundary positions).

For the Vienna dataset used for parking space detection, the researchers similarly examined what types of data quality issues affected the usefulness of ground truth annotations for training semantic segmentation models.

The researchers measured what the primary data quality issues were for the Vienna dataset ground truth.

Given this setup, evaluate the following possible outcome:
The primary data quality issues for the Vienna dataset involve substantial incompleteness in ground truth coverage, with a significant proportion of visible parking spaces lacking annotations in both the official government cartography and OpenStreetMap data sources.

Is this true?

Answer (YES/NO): YES